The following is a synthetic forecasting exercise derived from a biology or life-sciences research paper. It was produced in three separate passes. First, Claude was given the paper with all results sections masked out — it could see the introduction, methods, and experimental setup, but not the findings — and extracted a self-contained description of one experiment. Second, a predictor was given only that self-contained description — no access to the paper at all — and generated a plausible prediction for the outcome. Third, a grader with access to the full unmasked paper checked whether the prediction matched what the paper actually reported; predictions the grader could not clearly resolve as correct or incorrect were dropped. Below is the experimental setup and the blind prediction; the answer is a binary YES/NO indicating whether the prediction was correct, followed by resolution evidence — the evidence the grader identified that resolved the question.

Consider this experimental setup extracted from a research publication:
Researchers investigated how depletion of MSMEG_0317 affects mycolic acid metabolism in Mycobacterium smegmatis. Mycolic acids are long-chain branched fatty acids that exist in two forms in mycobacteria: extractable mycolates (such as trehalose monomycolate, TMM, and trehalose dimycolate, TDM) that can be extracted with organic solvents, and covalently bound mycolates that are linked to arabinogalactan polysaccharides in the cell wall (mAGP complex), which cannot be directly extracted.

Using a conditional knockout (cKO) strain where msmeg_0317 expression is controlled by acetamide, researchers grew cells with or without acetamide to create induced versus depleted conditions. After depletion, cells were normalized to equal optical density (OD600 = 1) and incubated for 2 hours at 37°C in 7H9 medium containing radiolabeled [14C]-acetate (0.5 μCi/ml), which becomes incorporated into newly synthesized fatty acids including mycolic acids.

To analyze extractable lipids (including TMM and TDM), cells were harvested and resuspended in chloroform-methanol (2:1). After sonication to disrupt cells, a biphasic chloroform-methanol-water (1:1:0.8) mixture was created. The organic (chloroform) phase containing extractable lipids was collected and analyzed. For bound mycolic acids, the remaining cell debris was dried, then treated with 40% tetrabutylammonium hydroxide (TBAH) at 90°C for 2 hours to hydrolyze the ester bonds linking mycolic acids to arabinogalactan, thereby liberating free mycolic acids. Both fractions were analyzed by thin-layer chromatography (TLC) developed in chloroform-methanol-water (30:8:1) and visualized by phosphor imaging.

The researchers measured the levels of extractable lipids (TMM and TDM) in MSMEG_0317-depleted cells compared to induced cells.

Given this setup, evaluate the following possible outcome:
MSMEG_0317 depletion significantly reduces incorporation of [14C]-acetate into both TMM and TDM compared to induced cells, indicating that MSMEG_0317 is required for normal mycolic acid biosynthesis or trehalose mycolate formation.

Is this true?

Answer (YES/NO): NO